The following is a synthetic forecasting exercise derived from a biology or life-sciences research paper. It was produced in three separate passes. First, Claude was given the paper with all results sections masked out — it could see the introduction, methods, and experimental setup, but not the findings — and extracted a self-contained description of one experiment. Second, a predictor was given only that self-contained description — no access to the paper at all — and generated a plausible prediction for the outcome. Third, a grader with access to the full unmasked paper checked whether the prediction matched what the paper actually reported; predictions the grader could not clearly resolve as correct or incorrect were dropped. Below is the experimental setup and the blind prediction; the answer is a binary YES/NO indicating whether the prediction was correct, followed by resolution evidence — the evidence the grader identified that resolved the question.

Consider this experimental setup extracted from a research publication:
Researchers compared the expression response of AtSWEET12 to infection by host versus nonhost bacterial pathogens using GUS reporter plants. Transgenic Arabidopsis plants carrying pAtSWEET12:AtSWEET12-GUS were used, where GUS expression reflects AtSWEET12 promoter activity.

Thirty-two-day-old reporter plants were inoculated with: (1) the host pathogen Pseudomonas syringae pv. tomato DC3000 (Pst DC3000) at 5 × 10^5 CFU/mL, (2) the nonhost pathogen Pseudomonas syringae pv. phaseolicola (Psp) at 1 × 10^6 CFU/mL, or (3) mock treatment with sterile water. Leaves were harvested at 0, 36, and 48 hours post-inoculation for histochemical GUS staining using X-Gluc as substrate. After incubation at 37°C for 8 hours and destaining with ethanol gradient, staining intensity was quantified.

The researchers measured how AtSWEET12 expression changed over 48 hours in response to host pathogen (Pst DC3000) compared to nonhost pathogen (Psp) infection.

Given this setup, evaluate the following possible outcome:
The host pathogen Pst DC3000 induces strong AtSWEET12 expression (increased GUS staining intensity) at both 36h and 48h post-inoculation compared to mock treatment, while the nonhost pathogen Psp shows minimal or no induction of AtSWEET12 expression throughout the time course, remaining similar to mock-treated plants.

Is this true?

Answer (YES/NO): NO